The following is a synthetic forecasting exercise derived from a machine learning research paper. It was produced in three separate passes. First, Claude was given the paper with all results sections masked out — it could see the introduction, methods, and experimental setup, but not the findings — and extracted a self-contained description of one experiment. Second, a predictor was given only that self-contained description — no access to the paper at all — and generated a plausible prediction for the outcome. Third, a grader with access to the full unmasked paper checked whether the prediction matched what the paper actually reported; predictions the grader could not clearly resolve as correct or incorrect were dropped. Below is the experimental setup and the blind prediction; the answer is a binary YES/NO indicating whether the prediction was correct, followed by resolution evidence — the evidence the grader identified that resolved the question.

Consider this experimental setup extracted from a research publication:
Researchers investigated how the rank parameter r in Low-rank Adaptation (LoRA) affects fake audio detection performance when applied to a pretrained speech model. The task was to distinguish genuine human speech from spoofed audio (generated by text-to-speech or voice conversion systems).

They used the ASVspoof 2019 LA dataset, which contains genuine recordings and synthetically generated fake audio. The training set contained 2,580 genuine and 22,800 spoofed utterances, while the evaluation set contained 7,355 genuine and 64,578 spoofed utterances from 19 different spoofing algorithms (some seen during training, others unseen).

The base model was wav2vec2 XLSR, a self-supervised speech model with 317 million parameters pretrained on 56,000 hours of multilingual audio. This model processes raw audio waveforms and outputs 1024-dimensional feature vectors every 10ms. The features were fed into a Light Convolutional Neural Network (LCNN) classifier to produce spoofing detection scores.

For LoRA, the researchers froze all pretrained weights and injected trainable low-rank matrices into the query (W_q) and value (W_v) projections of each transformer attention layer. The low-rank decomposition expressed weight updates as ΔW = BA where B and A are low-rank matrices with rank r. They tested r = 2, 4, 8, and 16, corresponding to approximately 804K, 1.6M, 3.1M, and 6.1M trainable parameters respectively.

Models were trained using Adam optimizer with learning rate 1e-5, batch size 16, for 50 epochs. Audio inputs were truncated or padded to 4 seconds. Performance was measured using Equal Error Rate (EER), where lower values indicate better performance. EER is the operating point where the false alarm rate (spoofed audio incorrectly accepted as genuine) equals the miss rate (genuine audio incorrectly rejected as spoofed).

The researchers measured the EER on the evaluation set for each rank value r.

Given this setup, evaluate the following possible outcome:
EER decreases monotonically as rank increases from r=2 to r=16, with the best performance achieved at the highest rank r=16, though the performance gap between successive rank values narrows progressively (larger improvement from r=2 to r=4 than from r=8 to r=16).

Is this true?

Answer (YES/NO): NO